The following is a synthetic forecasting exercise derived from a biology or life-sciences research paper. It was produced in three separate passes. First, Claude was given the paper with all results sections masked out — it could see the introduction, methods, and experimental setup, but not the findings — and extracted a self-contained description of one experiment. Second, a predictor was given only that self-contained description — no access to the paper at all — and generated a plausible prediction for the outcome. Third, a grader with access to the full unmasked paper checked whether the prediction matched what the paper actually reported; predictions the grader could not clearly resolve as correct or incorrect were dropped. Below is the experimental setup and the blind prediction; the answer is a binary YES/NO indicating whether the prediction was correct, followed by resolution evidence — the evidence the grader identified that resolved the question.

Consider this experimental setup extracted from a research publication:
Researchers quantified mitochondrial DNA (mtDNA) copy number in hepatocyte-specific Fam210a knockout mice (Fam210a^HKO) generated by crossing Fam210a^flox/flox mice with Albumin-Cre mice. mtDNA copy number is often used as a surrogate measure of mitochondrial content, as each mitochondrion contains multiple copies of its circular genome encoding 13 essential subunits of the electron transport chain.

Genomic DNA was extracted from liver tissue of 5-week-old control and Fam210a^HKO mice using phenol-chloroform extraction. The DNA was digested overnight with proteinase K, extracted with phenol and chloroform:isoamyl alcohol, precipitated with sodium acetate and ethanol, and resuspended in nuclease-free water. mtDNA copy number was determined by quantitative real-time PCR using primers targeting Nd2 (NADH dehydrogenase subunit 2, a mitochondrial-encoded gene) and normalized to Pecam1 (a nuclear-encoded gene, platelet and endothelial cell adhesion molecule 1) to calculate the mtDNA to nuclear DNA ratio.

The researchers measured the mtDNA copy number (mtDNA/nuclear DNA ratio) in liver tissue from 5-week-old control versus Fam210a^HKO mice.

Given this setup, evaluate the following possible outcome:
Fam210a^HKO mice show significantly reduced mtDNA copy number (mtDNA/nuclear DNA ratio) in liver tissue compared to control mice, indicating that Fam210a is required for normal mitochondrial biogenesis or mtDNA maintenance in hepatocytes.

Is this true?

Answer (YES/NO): YES